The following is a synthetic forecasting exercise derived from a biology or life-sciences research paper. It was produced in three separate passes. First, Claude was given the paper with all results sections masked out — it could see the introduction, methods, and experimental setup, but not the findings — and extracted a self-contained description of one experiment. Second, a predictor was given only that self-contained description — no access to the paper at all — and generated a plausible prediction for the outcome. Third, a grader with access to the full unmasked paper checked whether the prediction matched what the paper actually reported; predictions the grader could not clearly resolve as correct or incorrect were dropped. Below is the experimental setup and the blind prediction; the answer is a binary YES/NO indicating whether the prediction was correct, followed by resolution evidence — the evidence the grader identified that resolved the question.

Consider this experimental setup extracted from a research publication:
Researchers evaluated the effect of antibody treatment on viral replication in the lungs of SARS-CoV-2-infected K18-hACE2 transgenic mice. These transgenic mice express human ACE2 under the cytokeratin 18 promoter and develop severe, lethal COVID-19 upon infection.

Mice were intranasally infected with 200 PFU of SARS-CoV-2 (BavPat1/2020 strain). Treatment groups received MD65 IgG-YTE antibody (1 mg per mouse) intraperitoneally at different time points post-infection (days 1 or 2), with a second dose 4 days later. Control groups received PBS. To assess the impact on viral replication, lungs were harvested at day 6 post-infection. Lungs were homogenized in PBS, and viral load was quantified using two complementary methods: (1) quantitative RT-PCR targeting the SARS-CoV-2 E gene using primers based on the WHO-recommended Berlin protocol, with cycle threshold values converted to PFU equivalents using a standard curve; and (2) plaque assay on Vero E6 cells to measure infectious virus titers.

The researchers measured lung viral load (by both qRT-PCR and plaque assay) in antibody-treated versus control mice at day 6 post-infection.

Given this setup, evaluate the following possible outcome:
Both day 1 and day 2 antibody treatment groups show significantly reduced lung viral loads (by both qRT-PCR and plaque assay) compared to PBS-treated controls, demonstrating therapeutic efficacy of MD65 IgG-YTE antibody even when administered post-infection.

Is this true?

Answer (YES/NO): NO